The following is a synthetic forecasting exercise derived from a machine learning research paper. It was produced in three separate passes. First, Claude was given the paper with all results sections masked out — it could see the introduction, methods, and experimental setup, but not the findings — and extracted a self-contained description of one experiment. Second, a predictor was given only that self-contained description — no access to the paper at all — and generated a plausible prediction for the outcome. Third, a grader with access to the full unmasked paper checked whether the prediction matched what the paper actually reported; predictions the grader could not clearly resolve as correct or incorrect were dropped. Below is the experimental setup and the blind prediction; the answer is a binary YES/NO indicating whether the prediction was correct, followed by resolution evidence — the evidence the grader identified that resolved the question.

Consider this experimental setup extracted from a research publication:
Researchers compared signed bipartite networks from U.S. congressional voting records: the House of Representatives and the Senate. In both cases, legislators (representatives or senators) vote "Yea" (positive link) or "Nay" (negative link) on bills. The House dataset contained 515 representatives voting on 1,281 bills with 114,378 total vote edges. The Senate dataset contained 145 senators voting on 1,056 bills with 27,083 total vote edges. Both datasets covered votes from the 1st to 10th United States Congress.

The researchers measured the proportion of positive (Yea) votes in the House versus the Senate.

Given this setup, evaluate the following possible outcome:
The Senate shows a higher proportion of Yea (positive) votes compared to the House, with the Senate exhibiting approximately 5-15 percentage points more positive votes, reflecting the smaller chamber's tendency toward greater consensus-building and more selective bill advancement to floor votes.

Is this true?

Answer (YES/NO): NO